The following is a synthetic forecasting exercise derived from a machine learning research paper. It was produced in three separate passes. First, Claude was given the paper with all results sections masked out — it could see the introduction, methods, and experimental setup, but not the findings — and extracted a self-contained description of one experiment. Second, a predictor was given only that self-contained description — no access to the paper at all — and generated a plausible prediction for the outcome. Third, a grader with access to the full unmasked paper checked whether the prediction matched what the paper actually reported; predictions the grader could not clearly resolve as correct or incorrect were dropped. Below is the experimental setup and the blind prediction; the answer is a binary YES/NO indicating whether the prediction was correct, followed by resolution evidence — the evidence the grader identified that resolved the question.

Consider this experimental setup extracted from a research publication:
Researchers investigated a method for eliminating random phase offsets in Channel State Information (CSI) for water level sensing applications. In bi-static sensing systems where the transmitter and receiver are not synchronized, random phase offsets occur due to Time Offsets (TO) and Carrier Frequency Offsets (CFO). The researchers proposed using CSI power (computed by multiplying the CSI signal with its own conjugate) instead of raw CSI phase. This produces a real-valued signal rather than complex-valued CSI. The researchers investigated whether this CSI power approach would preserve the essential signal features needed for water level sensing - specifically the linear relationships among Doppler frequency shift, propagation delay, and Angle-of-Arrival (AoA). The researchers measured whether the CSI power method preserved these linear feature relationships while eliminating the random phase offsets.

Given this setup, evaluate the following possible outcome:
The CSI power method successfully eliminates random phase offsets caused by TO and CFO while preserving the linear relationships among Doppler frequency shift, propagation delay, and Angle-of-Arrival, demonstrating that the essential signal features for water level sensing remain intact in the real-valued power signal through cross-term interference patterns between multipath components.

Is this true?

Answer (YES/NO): YES